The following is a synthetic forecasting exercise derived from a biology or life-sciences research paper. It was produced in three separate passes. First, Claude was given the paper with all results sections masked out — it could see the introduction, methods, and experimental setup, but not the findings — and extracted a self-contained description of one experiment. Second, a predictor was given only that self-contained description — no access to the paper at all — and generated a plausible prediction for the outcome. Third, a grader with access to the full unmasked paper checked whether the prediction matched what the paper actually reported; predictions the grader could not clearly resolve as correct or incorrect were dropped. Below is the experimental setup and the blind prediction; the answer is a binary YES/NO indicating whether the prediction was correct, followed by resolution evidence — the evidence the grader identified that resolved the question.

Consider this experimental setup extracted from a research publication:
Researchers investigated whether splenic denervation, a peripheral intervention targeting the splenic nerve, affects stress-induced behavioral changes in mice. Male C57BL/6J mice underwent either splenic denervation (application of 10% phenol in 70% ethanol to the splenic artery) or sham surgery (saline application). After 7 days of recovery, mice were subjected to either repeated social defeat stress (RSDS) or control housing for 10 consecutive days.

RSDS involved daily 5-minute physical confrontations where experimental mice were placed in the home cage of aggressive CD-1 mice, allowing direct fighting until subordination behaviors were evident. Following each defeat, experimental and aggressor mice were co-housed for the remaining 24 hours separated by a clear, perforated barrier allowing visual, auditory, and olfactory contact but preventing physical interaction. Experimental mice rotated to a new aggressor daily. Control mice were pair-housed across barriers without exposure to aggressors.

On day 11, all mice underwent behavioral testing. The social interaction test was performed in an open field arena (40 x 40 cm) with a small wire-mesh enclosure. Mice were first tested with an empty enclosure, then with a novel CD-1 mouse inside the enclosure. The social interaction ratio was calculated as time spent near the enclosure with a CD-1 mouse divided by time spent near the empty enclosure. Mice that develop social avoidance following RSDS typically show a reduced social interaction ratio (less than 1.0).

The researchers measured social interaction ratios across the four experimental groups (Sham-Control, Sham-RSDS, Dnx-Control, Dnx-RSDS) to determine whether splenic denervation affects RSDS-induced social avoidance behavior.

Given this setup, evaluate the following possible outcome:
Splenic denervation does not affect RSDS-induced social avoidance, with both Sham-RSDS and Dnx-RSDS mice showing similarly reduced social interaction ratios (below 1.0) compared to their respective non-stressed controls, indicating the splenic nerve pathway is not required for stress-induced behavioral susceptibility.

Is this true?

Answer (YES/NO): YES